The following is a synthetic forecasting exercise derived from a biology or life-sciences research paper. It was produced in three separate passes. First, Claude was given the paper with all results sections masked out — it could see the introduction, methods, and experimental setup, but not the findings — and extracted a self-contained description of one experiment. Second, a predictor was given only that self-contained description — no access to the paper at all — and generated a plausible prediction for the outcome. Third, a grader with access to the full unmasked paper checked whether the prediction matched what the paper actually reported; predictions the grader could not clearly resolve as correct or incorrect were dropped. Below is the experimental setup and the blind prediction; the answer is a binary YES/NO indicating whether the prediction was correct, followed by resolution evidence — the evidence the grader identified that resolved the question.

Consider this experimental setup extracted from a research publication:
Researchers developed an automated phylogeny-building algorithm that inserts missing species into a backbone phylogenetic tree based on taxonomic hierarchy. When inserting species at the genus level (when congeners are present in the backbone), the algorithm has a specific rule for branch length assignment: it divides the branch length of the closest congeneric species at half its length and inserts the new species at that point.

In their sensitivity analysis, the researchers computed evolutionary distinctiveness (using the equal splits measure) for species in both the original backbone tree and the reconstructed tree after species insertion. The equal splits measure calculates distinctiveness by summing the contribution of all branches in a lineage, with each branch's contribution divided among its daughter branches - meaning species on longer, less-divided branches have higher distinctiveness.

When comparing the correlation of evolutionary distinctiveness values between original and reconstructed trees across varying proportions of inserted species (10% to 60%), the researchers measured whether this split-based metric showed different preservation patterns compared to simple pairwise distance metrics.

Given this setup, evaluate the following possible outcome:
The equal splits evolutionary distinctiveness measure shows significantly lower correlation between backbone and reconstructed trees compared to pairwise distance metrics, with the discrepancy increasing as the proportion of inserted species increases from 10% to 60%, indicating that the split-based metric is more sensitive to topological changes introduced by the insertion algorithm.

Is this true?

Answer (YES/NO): YES